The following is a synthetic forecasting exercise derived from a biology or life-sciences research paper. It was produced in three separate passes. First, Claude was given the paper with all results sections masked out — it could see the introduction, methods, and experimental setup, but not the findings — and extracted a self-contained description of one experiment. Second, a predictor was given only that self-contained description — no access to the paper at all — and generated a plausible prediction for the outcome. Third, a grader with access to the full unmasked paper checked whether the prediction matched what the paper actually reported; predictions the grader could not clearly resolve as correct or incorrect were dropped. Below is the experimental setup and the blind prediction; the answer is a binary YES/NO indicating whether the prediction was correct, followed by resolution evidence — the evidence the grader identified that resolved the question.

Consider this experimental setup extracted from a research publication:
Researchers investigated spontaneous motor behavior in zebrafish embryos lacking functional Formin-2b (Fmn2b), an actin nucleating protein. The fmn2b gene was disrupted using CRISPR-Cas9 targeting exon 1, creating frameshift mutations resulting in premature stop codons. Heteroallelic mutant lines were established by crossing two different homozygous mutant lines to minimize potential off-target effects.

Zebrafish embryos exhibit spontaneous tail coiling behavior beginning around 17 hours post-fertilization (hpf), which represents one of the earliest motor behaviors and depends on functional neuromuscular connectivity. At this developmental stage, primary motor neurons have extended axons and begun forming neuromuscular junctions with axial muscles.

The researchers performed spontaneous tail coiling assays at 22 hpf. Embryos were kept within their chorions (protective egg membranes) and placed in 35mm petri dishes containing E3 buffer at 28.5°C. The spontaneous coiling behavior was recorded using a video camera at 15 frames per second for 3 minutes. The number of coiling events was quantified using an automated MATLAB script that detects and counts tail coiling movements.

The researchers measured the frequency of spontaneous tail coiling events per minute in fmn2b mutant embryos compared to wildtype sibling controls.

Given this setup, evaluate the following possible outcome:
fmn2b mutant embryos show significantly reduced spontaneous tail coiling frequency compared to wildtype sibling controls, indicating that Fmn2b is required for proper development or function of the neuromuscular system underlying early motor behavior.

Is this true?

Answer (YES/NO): YES